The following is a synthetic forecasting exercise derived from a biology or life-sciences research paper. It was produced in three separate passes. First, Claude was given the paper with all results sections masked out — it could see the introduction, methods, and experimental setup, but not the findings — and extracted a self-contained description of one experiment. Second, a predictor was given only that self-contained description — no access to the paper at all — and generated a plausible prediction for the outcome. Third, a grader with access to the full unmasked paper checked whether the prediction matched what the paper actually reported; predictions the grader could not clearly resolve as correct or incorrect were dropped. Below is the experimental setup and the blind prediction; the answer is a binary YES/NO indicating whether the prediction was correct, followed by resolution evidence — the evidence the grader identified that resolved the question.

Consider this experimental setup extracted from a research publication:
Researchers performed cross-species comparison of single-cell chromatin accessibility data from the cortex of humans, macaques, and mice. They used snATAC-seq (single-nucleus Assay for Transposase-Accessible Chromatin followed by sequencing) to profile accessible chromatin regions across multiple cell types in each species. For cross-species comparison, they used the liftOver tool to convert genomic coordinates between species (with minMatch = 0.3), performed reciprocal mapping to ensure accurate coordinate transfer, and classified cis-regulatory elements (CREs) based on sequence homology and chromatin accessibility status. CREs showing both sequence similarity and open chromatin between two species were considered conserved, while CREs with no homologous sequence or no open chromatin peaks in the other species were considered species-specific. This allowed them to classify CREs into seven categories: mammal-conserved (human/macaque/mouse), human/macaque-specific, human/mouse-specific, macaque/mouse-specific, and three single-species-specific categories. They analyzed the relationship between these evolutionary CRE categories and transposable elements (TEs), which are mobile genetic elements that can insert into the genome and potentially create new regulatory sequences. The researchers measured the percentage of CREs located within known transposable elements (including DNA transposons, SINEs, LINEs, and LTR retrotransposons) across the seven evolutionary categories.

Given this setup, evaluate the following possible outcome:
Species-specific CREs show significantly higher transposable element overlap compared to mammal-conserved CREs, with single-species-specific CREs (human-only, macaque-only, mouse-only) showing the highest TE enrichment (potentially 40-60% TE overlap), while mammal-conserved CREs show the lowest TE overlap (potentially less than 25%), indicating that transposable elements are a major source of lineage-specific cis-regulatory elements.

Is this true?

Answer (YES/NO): NO